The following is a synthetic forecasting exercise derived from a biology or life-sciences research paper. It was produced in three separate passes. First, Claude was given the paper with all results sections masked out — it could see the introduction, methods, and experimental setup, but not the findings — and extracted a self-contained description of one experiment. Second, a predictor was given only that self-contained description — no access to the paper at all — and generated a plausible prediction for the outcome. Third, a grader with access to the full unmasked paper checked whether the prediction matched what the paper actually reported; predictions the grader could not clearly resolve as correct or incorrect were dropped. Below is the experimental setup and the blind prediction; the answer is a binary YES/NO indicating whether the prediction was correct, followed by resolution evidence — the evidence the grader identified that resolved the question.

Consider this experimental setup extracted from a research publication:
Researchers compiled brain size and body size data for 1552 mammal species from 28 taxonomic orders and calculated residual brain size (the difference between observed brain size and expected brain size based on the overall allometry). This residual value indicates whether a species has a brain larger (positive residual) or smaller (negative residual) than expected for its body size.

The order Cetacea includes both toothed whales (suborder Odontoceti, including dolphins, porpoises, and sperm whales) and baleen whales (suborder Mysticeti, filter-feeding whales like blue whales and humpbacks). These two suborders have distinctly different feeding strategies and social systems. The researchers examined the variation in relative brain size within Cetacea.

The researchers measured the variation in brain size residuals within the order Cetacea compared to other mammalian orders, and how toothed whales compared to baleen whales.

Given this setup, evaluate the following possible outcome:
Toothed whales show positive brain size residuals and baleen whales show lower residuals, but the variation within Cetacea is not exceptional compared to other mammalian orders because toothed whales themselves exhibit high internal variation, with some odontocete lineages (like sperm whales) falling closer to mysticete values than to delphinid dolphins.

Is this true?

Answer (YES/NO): NO